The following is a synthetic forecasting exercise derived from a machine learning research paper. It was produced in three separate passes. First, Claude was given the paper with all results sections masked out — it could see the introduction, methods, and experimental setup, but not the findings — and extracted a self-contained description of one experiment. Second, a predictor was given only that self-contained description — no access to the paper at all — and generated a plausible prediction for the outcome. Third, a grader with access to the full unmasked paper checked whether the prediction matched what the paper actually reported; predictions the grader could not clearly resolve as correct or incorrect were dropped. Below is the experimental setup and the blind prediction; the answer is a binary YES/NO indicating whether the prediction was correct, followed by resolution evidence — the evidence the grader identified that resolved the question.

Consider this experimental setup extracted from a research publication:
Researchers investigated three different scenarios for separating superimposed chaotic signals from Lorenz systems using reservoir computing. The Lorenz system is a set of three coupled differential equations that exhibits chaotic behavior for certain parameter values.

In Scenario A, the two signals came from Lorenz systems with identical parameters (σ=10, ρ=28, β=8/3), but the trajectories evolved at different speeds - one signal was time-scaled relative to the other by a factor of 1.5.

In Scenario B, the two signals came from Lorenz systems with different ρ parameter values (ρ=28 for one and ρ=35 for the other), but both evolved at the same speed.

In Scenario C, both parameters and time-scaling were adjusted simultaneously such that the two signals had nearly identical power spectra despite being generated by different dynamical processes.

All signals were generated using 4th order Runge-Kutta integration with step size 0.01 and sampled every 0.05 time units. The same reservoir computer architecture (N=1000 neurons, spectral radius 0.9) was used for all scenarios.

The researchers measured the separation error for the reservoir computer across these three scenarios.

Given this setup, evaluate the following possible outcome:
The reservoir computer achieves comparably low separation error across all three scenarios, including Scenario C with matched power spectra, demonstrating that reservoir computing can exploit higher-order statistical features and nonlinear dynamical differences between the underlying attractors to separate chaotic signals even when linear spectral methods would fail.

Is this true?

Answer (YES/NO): YES